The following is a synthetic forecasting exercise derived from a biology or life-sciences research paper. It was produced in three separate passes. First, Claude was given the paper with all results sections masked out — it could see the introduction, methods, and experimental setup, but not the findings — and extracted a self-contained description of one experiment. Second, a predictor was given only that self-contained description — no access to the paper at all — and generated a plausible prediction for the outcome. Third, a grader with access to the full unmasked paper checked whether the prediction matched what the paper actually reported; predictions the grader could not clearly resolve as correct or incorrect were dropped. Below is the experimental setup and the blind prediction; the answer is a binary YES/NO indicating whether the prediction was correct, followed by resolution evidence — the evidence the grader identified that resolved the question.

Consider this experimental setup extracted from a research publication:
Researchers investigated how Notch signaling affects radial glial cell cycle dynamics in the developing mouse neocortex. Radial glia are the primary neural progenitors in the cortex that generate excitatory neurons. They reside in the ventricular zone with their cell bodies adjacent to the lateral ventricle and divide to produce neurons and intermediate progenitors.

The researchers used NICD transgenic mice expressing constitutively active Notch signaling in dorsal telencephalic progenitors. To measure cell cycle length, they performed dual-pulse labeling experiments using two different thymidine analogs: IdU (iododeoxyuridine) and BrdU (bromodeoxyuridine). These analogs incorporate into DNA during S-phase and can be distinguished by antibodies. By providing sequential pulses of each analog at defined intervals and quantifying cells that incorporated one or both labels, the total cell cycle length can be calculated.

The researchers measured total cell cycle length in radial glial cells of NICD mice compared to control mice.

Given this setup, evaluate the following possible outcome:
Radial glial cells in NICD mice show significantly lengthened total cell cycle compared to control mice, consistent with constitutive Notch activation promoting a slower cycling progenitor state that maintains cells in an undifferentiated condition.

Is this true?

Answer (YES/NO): YES